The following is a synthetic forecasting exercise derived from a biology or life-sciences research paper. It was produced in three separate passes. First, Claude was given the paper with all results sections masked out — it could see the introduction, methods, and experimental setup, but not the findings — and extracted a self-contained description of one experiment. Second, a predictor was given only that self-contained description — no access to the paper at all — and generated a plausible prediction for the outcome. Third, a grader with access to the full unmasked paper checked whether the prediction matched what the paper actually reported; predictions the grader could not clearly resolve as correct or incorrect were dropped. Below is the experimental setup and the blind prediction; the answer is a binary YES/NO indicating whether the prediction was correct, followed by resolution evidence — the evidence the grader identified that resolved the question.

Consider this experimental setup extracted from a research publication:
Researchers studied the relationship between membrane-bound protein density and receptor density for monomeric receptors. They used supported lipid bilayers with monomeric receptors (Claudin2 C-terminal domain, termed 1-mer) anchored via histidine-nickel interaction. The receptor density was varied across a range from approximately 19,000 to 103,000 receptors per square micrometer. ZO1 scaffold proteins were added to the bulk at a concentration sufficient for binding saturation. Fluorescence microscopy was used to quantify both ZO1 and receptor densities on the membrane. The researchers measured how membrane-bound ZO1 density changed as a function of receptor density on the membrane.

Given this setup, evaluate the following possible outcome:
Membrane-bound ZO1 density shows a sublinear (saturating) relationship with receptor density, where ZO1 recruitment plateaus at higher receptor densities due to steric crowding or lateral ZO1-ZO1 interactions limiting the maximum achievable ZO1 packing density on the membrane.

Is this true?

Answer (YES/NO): NO